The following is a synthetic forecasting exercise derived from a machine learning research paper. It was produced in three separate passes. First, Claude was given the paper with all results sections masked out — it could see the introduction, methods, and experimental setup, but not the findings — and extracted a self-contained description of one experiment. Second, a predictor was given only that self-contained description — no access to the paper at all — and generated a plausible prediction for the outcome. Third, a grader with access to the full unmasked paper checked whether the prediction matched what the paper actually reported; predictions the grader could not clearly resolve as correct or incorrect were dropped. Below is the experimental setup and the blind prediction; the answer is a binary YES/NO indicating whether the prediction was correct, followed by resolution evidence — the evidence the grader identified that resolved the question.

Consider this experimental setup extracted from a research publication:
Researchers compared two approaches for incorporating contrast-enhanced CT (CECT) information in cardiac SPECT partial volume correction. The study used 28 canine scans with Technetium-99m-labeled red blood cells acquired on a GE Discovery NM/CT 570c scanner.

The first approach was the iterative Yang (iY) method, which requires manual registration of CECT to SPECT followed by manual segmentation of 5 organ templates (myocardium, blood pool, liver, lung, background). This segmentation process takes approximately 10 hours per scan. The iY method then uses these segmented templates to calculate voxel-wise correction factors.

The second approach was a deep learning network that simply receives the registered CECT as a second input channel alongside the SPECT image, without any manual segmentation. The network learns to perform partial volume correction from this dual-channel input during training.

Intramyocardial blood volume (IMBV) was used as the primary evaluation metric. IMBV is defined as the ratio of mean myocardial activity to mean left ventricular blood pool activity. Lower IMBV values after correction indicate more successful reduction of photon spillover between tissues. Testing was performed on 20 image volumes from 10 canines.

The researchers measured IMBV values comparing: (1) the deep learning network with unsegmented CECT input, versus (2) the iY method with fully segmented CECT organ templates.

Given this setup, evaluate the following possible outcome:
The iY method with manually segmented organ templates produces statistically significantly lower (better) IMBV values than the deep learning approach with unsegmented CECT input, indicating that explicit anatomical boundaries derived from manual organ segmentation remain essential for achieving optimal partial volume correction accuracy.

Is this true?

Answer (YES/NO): NO